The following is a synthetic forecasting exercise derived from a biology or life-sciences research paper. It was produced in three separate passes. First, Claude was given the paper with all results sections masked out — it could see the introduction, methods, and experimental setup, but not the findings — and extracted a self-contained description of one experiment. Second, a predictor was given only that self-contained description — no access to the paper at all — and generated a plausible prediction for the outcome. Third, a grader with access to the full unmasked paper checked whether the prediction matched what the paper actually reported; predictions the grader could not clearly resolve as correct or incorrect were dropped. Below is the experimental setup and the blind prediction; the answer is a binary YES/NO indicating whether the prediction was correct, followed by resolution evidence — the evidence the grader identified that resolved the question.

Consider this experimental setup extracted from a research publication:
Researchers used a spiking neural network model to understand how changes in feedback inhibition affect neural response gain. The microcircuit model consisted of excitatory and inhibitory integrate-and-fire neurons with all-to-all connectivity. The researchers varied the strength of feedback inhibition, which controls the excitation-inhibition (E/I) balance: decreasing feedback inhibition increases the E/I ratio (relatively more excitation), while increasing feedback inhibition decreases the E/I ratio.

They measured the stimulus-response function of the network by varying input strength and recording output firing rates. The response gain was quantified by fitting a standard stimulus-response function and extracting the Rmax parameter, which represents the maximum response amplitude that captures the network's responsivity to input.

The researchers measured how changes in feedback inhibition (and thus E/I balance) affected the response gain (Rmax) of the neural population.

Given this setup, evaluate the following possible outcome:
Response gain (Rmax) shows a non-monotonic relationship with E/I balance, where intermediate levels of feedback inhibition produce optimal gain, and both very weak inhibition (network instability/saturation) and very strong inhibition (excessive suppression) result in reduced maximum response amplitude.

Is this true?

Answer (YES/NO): NO